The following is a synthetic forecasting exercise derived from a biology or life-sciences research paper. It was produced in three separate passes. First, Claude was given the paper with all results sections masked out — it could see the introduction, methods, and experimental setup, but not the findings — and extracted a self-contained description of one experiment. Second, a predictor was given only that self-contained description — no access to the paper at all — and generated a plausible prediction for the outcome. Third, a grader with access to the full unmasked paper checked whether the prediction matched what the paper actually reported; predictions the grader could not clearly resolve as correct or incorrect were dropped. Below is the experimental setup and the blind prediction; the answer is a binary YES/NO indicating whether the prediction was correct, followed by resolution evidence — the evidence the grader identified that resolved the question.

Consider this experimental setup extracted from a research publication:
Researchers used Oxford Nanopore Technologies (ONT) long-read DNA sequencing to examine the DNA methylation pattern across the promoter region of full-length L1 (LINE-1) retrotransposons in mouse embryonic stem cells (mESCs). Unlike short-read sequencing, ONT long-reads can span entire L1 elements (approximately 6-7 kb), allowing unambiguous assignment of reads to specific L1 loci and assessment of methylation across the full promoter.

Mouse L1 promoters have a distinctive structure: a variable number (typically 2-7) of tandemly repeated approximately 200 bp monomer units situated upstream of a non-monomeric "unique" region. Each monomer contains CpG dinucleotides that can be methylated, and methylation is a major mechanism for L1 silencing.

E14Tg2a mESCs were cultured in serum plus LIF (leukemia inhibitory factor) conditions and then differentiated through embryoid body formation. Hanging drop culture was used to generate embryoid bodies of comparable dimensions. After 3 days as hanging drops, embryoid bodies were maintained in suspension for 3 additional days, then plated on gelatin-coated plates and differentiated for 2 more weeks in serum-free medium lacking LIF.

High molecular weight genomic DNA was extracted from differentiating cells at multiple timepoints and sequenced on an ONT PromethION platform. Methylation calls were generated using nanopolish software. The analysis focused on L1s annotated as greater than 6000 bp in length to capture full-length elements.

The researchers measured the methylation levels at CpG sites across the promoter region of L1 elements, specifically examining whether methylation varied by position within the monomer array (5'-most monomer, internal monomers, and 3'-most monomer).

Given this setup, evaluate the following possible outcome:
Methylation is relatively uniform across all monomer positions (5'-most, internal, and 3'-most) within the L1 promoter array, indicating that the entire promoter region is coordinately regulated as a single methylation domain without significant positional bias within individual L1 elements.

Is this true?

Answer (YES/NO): NO